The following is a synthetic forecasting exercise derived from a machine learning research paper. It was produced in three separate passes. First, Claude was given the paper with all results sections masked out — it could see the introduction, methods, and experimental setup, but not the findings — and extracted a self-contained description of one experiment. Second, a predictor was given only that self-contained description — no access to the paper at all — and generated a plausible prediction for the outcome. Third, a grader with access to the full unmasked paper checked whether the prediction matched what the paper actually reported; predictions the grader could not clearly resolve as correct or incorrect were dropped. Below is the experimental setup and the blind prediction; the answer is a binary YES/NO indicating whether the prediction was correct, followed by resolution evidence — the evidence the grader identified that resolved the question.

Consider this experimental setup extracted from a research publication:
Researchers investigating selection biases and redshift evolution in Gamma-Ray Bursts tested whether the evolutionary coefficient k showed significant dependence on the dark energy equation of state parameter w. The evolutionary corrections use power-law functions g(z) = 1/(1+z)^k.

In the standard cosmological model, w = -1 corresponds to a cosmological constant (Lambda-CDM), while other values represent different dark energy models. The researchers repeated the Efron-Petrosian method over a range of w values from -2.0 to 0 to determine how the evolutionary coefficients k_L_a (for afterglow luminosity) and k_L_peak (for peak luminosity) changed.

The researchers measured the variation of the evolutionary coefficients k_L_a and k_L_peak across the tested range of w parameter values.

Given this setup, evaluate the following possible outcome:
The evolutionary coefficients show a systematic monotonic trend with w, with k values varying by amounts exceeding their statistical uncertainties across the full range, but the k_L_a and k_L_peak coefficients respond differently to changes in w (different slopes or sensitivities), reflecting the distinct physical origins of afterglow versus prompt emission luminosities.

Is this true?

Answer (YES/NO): NO